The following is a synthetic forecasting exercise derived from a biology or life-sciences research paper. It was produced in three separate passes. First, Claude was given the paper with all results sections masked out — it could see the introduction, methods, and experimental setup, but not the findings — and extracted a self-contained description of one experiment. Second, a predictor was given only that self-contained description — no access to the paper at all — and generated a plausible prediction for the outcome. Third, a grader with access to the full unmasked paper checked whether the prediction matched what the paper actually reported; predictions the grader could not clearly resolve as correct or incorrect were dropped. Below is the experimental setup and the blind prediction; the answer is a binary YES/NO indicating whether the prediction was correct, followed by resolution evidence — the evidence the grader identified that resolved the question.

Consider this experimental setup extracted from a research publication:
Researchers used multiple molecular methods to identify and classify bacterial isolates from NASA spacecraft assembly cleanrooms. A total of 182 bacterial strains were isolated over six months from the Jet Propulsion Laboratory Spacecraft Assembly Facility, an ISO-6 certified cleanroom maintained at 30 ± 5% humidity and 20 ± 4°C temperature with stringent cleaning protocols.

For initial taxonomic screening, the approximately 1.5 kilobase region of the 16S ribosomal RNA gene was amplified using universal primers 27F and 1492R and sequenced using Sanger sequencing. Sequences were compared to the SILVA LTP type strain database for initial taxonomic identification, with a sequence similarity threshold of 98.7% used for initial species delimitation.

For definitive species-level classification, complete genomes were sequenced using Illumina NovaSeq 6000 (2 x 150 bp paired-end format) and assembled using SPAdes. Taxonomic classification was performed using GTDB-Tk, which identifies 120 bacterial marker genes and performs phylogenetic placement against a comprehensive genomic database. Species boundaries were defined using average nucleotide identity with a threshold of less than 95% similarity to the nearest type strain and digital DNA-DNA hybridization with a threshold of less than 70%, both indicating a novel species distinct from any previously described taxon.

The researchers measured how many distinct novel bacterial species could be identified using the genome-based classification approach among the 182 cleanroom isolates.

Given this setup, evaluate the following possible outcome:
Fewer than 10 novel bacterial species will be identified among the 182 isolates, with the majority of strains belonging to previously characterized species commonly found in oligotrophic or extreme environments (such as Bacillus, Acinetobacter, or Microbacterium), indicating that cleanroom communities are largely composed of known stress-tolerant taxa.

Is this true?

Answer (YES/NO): NO